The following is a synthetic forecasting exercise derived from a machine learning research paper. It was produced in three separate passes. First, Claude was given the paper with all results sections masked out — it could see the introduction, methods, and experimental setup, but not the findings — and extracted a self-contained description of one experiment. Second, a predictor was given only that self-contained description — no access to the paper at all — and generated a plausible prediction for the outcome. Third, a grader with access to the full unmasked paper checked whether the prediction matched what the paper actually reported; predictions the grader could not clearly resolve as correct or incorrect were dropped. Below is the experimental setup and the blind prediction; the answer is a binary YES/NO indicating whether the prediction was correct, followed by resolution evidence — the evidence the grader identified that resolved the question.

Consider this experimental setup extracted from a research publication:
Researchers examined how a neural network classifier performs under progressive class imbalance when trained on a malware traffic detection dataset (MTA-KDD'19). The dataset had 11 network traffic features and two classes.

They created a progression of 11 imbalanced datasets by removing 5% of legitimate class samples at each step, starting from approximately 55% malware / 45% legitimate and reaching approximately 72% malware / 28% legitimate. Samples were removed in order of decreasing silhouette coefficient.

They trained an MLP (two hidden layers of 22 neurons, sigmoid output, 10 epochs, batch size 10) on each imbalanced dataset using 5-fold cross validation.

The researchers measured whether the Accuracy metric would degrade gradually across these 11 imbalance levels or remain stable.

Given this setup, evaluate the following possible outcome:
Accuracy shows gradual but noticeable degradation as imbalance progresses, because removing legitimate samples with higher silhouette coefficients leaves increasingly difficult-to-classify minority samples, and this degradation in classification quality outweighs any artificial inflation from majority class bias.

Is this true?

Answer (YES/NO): NO